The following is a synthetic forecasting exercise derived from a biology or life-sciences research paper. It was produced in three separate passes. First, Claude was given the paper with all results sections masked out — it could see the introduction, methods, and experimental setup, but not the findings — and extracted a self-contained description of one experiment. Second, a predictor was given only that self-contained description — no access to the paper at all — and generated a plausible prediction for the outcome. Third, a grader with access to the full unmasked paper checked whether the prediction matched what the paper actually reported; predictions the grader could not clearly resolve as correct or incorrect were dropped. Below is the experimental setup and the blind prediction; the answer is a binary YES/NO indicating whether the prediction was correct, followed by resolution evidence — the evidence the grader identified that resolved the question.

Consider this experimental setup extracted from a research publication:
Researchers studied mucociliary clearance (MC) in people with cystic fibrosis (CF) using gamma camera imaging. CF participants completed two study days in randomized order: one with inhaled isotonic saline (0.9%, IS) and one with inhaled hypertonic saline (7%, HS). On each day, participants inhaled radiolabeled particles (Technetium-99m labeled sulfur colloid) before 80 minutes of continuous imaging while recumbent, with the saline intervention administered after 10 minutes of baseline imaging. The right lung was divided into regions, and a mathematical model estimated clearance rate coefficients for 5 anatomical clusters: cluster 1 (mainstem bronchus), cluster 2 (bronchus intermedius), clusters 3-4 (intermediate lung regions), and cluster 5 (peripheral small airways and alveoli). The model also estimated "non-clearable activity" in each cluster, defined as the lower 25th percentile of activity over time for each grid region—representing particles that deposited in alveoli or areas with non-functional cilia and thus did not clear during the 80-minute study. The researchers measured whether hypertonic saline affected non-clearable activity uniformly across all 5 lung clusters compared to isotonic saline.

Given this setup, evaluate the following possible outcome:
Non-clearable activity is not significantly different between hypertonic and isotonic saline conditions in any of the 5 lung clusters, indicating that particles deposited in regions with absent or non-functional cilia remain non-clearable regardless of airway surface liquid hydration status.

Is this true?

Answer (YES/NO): NO